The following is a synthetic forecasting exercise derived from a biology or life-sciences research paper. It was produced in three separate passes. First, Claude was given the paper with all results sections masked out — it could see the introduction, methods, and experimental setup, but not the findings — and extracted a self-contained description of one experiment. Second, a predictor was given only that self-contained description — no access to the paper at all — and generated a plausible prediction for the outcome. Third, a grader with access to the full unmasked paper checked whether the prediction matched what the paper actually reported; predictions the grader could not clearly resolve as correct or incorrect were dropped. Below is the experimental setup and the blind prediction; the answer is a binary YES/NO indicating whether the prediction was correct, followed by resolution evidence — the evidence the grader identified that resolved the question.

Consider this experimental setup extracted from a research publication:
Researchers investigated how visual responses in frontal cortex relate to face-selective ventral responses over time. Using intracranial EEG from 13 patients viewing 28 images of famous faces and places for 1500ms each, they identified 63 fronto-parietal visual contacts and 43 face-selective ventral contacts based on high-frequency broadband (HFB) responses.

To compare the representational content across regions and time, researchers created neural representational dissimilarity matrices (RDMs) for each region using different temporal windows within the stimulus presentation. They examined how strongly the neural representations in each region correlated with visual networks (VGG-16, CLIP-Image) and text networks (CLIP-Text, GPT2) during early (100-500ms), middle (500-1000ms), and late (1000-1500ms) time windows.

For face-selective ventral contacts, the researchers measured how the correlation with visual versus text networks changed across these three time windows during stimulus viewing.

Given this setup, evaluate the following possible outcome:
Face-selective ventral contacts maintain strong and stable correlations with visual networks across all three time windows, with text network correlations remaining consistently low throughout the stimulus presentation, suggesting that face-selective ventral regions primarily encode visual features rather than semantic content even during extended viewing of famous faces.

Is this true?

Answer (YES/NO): NO